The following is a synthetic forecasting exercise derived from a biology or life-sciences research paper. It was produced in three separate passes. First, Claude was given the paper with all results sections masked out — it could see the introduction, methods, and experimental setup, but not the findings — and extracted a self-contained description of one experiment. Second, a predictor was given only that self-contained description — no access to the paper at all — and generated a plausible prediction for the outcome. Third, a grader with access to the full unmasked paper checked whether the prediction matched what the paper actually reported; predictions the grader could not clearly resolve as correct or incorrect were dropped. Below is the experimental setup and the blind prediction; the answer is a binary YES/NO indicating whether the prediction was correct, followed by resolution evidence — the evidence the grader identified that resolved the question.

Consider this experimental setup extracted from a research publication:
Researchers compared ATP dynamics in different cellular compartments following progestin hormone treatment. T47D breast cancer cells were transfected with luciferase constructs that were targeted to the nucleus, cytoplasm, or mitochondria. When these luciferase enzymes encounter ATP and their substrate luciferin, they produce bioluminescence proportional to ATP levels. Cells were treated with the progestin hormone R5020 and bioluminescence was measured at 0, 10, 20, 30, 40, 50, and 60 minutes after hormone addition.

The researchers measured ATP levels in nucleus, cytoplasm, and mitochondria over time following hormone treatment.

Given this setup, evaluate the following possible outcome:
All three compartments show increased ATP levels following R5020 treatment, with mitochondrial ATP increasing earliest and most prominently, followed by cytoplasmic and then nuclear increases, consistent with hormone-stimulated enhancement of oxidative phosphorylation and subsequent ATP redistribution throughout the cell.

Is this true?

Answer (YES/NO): NO